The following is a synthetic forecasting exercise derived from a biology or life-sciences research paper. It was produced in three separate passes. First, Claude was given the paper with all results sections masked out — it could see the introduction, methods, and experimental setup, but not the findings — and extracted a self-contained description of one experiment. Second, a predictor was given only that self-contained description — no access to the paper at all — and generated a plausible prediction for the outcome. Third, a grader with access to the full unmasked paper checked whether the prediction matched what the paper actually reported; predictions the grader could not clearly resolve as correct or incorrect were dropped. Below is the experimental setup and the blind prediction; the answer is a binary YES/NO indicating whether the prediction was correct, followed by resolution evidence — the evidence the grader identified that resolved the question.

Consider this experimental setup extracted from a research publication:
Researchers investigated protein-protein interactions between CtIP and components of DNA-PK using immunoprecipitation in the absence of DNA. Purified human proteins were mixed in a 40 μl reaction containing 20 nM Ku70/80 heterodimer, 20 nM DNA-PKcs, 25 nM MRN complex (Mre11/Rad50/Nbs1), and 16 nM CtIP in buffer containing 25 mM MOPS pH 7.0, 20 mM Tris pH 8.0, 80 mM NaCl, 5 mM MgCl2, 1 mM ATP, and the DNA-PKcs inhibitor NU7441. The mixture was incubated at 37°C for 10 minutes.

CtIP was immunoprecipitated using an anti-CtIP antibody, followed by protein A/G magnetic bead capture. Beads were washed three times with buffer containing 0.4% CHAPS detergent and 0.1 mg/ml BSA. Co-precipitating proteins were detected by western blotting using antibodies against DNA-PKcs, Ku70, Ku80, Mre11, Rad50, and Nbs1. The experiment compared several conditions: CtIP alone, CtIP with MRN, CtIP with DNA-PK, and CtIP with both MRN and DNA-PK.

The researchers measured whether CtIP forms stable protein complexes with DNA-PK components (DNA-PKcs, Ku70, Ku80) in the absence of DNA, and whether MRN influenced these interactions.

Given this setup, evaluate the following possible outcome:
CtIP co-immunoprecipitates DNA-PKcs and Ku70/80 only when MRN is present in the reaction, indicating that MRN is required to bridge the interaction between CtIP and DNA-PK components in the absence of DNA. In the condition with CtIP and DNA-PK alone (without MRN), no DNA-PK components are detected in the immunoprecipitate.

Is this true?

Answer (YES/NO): NO